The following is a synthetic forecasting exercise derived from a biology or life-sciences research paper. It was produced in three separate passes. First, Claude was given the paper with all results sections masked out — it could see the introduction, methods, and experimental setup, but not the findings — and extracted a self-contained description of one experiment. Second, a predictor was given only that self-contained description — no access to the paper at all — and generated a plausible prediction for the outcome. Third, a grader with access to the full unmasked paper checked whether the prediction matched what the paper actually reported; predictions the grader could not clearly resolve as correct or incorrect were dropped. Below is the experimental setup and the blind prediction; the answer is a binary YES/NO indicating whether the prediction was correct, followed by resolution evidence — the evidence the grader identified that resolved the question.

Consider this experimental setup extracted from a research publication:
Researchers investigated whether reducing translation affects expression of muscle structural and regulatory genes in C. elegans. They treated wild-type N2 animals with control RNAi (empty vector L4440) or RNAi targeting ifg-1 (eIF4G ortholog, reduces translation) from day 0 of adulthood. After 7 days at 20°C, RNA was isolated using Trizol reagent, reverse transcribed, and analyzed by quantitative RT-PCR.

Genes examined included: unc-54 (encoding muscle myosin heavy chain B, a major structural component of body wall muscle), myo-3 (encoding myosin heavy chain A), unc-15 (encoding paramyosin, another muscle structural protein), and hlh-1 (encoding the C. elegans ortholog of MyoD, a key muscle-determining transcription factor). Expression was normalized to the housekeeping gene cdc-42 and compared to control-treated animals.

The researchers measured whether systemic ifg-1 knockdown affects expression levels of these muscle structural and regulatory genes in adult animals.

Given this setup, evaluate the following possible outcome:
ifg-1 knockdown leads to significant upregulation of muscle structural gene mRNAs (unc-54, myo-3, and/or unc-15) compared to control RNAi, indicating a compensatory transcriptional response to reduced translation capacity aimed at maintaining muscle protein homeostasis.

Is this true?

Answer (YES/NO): YES